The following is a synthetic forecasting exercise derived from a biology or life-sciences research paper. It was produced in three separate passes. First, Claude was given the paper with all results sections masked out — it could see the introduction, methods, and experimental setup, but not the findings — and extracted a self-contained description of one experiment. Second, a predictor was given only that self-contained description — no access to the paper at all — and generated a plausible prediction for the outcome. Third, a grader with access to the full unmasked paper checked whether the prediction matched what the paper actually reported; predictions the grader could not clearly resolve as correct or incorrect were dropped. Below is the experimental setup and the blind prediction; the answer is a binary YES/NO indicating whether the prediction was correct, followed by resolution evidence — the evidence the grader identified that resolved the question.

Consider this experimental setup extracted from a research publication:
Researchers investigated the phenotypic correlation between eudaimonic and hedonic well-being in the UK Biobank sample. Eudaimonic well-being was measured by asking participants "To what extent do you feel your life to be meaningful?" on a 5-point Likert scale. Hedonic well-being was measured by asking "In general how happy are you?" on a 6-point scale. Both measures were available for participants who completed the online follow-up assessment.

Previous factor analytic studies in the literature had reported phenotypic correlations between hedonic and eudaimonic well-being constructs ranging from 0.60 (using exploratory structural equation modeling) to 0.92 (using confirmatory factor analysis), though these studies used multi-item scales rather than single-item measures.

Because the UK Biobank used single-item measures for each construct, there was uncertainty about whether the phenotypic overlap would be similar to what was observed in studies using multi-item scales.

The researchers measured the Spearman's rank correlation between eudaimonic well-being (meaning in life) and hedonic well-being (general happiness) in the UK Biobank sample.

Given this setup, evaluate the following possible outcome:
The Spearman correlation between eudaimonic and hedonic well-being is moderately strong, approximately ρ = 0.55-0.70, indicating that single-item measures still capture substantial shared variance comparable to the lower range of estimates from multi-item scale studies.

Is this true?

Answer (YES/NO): NO